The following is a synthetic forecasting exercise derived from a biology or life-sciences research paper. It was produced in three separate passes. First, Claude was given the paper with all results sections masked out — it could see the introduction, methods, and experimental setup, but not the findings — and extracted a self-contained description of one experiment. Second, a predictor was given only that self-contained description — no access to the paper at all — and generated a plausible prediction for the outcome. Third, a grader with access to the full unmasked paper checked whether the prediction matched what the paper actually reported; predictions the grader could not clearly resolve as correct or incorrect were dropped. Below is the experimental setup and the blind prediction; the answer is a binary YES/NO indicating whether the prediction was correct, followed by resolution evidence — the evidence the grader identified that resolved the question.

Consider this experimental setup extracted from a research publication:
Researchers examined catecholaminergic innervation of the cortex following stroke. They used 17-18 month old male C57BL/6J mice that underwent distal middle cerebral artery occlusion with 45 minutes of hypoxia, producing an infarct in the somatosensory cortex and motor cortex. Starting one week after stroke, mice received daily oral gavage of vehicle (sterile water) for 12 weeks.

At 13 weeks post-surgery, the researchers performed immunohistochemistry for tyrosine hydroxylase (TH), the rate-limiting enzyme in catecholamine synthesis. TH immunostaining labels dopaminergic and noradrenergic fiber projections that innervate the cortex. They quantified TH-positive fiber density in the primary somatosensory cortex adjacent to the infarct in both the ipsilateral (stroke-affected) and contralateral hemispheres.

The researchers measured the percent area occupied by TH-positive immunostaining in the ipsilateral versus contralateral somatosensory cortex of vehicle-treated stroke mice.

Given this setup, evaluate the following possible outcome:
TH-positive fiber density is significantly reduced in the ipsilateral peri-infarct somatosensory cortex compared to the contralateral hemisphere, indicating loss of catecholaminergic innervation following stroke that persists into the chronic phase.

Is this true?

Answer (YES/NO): YES